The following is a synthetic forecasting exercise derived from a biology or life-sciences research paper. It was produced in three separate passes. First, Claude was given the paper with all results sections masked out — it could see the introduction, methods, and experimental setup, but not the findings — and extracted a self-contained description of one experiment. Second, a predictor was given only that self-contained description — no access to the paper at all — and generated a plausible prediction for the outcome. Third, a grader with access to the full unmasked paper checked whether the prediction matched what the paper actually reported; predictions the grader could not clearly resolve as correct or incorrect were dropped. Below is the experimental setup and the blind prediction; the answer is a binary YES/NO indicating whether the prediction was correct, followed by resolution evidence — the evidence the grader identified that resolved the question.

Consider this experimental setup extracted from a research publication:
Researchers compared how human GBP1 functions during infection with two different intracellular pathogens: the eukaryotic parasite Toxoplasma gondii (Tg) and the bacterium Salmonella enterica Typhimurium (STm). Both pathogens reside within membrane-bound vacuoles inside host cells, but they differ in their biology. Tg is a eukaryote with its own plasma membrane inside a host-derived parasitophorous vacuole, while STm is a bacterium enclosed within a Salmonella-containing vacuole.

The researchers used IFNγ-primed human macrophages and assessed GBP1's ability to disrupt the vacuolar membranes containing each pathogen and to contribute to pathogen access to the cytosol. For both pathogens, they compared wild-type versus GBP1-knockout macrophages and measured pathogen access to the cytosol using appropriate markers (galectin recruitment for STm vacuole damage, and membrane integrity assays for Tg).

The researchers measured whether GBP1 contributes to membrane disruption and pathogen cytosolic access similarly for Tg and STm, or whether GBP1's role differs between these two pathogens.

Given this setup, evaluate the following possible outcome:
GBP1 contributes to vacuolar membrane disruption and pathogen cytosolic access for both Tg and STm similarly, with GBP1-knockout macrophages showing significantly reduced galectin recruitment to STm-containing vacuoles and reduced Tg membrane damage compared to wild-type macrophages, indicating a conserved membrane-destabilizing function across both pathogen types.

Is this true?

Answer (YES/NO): NO